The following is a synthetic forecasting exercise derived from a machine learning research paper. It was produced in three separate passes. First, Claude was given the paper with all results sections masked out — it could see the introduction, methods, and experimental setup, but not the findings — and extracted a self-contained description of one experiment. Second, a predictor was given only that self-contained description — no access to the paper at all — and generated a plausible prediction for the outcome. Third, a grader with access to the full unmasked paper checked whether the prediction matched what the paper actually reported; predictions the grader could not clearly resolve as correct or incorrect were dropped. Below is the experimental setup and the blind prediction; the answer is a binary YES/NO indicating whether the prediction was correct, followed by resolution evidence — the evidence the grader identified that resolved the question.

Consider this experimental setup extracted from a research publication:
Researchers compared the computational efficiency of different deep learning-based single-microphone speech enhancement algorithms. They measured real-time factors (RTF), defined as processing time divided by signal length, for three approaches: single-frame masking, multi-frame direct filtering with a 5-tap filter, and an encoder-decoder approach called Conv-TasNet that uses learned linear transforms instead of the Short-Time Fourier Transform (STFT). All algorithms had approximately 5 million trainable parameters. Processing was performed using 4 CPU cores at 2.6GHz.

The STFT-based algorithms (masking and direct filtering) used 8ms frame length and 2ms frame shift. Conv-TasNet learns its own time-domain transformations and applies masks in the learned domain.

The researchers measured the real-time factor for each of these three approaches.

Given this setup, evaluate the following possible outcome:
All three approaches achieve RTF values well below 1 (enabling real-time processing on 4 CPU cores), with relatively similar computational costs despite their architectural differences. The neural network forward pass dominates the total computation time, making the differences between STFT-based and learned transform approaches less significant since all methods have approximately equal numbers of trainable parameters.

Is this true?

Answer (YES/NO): NO